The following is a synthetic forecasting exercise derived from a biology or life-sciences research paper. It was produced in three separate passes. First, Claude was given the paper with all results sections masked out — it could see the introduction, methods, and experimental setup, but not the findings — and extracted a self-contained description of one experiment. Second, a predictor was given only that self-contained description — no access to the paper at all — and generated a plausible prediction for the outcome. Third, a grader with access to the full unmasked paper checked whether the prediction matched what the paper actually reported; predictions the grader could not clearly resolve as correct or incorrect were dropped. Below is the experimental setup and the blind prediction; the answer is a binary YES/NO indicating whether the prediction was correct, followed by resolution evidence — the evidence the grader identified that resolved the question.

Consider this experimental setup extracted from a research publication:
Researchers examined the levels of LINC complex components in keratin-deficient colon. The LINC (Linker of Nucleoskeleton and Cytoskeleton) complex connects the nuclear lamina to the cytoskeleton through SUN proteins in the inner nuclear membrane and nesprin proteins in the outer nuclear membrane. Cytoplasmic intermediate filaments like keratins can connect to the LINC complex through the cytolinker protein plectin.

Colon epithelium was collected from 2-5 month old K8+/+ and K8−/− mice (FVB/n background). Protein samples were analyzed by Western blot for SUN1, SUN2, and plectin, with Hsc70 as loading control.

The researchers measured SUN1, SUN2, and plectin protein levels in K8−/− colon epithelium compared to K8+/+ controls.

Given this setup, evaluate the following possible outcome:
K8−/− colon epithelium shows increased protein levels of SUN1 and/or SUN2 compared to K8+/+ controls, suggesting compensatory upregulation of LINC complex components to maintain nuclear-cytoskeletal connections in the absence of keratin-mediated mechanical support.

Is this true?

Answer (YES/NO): NO